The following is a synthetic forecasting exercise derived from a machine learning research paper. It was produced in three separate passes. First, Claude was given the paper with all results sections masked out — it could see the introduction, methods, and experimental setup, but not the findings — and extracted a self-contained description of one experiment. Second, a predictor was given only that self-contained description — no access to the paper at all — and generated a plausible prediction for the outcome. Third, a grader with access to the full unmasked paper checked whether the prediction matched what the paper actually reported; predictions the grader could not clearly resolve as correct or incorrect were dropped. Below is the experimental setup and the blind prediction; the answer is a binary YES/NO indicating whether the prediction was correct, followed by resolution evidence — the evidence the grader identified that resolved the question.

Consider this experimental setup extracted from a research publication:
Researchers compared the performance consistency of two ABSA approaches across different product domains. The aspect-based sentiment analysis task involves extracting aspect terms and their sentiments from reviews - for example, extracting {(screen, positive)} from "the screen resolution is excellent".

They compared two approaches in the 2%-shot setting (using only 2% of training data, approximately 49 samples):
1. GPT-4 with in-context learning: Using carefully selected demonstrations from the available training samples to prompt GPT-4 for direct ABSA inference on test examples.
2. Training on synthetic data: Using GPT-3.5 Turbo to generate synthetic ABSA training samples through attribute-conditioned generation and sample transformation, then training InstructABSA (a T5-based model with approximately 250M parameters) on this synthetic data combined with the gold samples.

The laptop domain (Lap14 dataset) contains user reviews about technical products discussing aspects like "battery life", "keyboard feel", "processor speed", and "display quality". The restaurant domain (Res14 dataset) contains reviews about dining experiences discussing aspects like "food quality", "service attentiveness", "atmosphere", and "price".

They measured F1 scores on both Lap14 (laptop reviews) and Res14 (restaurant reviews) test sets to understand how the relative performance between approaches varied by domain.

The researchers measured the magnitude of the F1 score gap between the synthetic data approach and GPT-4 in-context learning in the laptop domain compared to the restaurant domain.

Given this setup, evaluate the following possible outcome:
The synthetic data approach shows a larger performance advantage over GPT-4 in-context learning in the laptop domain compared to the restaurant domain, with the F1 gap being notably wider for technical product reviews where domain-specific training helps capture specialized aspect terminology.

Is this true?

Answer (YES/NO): YES